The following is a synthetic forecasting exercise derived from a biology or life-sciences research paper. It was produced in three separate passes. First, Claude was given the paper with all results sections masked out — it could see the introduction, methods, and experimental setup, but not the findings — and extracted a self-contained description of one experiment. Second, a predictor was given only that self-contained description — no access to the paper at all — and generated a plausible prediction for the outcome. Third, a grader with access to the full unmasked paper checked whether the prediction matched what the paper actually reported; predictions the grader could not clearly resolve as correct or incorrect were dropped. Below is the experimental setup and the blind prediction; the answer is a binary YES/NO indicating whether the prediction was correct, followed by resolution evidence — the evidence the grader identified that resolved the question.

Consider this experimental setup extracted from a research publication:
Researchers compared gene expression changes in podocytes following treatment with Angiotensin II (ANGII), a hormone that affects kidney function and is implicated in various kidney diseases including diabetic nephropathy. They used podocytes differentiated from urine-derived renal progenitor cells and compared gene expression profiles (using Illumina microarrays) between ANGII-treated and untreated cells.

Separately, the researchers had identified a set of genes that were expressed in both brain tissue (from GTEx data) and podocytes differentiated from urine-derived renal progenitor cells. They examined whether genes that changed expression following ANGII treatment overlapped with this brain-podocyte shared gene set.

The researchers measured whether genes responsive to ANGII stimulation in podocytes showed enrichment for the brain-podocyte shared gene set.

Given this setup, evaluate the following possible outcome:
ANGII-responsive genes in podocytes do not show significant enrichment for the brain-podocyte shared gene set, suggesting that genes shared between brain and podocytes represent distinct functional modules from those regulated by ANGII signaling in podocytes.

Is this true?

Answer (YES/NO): NO